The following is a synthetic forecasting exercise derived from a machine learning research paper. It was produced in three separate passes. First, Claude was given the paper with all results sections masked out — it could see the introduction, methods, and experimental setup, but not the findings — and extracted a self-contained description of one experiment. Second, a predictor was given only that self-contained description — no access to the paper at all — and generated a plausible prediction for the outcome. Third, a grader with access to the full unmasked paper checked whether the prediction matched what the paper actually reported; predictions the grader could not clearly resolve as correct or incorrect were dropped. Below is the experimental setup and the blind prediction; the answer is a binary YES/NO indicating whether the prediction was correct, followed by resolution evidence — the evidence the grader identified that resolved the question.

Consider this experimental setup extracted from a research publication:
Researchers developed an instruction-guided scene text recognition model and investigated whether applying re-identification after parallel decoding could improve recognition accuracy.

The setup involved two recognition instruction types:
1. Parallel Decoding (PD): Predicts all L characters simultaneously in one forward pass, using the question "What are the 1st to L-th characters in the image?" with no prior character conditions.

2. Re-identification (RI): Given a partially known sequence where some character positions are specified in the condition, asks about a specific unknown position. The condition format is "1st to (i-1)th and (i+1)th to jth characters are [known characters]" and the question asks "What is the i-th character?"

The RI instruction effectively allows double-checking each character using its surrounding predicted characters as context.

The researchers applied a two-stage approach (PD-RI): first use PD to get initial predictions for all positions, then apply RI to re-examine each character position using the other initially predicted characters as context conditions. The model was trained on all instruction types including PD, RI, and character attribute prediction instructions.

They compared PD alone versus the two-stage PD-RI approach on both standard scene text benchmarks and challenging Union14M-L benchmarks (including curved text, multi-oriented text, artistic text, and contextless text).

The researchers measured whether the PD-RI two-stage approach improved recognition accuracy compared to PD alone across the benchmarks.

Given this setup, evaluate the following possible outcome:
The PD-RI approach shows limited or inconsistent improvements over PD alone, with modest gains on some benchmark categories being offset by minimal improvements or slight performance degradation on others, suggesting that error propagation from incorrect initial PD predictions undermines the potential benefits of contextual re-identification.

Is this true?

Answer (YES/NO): NO